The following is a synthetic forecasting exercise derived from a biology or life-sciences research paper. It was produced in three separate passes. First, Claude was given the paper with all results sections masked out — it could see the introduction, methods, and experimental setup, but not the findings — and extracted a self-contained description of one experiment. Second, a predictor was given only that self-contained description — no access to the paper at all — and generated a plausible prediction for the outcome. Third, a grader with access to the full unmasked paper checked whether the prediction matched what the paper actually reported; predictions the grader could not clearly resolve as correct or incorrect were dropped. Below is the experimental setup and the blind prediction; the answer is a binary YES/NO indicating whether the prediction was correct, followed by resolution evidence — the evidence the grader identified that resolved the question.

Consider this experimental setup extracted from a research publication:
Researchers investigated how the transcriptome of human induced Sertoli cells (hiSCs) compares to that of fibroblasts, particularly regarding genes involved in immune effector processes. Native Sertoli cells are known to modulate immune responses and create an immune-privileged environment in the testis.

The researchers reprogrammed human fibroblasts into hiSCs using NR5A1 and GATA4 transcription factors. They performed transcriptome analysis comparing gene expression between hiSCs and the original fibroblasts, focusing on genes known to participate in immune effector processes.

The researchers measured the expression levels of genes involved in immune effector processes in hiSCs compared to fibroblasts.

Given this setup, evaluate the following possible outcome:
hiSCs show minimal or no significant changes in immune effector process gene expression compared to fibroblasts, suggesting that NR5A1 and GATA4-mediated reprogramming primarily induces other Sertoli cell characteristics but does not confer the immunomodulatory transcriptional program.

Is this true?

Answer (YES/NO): NO